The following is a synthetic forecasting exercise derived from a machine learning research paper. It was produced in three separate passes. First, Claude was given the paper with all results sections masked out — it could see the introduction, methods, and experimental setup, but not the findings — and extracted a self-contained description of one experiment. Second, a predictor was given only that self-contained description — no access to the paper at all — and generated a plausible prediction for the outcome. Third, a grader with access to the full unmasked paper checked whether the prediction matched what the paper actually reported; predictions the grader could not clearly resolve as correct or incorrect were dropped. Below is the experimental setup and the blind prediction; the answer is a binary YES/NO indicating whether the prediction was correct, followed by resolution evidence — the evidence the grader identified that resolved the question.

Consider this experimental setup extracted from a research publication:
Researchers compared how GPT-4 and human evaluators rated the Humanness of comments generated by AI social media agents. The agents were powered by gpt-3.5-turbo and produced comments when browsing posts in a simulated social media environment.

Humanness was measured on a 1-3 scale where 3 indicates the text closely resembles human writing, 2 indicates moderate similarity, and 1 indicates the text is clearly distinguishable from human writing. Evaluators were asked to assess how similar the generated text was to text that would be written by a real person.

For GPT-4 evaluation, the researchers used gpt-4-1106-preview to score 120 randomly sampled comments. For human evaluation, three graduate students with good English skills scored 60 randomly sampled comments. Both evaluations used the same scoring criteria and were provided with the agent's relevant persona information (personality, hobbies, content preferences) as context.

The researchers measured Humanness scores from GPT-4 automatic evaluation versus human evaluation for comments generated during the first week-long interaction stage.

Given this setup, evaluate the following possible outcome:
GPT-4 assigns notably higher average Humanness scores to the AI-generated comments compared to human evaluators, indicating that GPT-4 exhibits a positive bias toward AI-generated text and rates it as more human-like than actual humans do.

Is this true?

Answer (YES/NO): YES